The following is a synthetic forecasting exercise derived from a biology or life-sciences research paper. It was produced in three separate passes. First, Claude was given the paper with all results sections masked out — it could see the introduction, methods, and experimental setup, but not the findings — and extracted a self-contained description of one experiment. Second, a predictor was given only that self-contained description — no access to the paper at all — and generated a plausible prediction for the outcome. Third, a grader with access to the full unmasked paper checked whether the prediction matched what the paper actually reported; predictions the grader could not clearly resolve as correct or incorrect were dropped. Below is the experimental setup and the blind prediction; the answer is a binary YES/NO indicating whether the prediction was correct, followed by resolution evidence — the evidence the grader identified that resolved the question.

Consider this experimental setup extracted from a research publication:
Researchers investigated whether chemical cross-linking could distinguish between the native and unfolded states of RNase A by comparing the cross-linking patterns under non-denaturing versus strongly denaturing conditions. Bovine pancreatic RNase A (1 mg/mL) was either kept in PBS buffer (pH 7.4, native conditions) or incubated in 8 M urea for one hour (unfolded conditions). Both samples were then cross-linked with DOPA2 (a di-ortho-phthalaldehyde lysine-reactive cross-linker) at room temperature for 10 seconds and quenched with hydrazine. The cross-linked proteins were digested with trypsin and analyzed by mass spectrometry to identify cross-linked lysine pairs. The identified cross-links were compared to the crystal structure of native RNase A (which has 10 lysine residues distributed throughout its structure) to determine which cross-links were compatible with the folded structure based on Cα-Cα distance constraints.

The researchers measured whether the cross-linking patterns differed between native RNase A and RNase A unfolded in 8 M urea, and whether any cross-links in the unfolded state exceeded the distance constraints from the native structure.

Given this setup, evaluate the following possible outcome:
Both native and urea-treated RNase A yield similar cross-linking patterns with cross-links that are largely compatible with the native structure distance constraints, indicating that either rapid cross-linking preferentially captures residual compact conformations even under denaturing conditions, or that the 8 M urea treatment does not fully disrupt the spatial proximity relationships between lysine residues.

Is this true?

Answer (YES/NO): NO